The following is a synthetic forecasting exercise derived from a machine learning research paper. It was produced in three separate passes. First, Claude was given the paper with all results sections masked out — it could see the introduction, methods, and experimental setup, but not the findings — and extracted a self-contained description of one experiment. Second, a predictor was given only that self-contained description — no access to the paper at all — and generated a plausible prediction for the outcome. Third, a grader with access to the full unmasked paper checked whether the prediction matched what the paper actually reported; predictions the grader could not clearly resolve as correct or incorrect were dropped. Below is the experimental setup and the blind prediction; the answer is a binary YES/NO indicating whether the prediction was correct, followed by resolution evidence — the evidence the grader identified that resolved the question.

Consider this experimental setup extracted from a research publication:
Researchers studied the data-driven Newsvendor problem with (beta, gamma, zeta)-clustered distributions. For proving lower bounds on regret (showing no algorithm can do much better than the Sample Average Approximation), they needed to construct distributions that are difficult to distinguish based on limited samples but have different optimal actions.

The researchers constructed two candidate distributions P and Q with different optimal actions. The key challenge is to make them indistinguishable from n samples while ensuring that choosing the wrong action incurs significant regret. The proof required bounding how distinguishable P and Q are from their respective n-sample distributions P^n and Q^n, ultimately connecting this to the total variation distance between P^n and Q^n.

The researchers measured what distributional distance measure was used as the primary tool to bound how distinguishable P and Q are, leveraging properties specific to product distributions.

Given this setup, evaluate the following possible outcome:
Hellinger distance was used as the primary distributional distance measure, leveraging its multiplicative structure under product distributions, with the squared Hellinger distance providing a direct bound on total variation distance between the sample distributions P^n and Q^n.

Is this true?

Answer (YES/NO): YES